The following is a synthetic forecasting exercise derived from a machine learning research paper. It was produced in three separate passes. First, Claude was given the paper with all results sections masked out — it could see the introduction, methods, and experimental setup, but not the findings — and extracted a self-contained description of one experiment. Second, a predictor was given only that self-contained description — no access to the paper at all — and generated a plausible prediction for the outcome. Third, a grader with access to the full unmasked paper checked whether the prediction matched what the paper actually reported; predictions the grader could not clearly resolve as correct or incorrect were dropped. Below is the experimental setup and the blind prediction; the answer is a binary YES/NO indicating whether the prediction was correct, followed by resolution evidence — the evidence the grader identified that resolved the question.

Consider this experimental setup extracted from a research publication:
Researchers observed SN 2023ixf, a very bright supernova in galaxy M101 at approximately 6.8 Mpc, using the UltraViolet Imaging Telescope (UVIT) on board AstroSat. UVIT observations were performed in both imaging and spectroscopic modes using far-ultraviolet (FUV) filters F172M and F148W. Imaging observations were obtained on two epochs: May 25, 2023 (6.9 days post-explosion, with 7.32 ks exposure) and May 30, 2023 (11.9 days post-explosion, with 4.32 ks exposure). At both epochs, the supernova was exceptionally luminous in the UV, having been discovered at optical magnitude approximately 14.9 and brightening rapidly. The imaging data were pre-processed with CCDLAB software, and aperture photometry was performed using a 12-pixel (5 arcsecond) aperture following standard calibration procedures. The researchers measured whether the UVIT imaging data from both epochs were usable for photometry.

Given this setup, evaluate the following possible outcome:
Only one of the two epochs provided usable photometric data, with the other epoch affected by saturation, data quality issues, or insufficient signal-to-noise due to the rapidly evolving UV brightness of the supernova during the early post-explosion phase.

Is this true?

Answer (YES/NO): YES